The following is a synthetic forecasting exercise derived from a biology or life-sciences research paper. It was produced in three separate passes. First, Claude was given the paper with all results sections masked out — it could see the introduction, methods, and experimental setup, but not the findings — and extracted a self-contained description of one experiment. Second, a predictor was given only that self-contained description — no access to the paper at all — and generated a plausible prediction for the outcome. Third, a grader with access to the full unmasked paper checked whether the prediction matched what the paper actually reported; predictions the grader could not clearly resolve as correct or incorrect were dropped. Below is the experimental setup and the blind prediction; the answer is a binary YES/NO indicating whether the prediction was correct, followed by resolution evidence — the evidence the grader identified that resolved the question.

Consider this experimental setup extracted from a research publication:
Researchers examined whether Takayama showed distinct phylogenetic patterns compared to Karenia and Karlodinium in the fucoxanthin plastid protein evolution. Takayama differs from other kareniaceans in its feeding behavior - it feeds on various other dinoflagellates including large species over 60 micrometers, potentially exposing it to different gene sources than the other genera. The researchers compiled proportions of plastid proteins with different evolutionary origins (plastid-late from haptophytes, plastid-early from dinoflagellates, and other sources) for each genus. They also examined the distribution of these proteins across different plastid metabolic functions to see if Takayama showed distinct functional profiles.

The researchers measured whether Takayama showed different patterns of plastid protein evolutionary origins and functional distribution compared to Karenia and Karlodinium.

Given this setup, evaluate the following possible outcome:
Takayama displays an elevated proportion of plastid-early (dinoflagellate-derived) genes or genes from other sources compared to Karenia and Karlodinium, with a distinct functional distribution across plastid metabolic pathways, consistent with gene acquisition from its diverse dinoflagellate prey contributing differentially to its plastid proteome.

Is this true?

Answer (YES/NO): YES